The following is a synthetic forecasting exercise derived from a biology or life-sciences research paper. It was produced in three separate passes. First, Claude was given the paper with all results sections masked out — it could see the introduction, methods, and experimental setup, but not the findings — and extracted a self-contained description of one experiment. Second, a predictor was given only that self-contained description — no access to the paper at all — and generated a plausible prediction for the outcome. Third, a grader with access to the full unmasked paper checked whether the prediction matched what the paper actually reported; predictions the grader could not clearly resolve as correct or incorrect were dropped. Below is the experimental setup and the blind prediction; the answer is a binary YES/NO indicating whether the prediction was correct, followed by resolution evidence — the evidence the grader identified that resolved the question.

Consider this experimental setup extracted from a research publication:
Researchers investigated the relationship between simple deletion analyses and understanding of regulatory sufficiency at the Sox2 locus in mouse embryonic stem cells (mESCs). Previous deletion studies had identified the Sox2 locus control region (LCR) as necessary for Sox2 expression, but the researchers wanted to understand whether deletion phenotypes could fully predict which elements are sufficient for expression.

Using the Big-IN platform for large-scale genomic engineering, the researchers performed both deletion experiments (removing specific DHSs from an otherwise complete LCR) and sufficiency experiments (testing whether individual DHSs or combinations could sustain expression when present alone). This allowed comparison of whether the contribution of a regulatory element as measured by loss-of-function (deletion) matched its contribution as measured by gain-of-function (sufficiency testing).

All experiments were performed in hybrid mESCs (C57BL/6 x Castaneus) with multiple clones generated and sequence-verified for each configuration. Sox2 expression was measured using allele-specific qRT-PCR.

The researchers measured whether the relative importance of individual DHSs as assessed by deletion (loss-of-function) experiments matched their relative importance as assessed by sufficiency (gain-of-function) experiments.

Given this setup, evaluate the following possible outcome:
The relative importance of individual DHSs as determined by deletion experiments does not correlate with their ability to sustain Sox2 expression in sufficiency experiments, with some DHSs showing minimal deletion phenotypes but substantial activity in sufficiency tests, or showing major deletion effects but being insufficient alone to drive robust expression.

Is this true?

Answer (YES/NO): YES